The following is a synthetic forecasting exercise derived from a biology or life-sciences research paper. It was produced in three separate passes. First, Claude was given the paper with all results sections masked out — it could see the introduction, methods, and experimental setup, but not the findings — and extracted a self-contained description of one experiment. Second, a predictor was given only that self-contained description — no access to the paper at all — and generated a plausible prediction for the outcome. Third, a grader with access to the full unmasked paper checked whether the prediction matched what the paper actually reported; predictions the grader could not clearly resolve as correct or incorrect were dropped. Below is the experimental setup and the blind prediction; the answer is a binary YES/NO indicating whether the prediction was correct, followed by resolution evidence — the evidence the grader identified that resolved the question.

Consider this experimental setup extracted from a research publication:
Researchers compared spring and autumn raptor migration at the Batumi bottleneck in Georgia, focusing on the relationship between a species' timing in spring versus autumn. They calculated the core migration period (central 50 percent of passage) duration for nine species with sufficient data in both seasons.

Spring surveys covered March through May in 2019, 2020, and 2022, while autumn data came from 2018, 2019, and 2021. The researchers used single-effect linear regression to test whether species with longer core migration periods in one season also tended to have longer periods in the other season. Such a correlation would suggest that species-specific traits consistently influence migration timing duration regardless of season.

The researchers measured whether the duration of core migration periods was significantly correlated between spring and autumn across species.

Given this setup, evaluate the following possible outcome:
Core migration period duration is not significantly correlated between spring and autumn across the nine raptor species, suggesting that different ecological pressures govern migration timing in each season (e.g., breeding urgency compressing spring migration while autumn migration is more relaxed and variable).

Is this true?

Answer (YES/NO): YES